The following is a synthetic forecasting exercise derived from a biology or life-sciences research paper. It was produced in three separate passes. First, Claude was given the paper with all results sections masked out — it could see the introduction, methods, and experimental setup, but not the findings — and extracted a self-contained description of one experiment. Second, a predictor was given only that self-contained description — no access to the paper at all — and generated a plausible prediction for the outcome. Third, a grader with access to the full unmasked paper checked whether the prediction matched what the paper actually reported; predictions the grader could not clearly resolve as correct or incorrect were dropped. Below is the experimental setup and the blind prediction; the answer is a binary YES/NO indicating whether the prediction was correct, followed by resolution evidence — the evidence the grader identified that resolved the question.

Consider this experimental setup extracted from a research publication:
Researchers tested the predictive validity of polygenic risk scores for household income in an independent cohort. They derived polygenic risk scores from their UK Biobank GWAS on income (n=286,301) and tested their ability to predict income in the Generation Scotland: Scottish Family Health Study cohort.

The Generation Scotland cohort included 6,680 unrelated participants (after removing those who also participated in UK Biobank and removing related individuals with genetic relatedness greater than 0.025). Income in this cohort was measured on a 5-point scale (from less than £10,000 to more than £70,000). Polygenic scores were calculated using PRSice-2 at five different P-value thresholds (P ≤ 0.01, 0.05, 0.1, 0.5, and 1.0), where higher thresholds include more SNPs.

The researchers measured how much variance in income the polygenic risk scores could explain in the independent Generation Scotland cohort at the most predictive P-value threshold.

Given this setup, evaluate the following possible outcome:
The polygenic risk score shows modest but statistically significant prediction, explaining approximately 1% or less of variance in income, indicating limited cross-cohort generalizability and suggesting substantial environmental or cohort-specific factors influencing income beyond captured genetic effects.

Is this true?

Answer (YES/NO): NO